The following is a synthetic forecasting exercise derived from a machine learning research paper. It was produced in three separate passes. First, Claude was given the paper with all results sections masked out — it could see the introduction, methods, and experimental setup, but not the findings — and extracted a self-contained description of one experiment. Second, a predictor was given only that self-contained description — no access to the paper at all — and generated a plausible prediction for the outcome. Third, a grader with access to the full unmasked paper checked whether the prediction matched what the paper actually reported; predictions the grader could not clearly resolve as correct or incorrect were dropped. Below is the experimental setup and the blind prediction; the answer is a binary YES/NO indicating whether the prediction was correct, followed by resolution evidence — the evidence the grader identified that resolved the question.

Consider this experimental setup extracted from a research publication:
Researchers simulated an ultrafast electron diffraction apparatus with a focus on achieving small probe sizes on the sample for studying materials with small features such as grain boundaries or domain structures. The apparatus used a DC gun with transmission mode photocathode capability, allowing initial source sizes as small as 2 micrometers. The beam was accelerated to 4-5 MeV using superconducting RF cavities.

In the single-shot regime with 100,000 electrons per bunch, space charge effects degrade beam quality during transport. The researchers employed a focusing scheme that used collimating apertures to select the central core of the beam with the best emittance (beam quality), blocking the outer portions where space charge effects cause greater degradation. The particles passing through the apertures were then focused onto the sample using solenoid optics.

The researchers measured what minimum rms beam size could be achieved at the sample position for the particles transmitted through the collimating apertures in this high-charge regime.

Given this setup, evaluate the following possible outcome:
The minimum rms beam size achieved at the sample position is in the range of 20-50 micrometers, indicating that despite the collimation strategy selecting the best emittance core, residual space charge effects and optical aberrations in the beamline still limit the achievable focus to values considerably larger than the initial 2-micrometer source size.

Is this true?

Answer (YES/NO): NO